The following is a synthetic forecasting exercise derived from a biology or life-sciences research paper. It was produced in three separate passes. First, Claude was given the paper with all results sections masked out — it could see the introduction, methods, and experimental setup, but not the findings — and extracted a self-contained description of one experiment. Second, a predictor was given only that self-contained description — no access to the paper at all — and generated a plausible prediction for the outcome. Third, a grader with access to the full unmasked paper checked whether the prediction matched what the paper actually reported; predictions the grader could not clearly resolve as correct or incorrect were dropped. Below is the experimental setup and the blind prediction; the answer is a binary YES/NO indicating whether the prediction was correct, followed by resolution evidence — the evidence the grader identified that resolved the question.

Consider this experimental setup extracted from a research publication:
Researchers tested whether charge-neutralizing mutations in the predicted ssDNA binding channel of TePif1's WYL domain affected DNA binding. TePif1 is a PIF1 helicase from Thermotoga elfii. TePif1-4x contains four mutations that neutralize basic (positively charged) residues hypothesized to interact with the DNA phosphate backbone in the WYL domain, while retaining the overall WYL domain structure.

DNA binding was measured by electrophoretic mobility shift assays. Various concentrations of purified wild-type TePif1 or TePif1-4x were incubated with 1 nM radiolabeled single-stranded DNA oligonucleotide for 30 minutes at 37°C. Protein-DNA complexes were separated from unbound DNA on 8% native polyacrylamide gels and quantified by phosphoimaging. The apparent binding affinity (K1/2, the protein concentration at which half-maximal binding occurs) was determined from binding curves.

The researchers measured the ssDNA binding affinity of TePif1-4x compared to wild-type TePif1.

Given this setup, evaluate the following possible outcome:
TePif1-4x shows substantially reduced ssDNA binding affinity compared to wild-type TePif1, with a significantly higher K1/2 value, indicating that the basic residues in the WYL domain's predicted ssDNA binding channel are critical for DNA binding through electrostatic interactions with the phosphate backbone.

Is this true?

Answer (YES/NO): YES